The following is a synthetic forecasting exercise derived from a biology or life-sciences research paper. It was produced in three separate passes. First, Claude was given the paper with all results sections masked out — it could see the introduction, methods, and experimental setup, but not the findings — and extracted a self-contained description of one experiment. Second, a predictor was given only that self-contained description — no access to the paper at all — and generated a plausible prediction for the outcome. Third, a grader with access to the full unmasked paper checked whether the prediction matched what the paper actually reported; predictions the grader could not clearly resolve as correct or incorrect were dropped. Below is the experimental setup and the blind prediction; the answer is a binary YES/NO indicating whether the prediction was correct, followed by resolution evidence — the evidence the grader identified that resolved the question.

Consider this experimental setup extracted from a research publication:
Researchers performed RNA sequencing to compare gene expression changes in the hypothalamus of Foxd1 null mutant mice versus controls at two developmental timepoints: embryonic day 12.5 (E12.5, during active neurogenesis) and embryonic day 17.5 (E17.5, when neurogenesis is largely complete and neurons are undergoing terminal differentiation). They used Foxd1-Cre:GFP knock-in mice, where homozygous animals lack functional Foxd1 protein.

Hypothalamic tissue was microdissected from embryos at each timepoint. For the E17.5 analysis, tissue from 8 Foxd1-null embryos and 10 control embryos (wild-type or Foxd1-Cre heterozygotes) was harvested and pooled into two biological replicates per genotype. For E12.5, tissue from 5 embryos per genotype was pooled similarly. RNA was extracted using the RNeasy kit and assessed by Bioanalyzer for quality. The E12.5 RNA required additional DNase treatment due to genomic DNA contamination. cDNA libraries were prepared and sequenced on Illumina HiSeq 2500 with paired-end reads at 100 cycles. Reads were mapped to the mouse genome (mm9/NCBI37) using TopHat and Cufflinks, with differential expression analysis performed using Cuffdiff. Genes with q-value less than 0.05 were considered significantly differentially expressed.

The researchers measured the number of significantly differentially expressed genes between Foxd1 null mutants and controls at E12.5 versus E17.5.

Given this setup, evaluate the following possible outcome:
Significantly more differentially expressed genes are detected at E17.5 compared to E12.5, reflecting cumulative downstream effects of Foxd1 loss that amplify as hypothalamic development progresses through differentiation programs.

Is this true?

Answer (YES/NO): NO